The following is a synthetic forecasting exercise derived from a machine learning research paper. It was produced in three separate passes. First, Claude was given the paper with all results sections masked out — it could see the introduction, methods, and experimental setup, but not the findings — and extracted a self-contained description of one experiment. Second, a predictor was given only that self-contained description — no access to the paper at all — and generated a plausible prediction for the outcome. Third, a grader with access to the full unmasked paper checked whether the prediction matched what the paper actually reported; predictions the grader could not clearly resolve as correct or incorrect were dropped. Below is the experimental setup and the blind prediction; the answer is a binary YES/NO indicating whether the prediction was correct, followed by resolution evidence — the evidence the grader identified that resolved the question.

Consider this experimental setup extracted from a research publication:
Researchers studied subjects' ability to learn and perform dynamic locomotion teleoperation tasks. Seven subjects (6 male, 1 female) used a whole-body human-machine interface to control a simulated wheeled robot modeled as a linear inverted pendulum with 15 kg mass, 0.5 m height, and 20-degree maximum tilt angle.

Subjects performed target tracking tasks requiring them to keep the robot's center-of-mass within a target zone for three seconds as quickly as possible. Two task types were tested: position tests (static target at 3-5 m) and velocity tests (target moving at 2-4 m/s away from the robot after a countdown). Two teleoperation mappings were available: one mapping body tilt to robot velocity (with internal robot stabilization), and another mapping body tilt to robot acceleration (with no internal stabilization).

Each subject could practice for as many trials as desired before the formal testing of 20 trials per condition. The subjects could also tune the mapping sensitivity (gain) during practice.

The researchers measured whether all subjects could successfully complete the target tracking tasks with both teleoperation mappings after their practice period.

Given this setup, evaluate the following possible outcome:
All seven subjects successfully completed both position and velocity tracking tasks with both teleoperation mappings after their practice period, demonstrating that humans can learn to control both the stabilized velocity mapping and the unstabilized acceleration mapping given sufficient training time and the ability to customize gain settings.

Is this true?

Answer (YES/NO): YES